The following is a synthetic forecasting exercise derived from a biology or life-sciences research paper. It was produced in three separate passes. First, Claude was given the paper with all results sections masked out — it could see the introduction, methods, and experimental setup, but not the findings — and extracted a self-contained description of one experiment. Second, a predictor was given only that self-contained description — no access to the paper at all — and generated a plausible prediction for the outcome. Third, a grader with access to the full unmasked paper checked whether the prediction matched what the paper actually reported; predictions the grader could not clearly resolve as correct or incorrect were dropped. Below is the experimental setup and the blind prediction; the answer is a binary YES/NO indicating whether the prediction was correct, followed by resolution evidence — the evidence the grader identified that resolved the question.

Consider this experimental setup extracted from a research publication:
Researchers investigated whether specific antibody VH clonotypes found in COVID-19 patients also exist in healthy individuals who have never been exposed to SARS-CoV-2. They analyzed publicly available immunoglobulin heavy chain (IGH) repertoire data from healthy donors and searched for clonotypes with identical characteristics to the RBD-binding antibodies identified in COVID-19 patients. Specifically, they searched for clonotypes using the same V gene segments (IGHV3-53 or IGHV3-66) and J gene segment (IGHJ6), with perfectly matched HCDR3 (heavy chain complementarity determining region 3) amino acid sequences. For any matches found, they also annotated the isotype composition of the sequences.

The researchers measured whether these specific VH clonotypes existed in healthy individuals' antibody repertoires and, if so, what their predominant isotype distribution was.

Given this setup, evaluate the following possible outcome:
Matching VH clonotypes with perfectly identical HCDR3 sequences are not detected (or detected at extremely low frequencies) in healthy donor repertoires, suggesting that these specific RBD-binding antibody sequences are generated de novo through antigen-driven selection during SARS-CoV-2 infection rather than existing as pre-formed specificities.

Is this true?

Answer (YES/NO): NO